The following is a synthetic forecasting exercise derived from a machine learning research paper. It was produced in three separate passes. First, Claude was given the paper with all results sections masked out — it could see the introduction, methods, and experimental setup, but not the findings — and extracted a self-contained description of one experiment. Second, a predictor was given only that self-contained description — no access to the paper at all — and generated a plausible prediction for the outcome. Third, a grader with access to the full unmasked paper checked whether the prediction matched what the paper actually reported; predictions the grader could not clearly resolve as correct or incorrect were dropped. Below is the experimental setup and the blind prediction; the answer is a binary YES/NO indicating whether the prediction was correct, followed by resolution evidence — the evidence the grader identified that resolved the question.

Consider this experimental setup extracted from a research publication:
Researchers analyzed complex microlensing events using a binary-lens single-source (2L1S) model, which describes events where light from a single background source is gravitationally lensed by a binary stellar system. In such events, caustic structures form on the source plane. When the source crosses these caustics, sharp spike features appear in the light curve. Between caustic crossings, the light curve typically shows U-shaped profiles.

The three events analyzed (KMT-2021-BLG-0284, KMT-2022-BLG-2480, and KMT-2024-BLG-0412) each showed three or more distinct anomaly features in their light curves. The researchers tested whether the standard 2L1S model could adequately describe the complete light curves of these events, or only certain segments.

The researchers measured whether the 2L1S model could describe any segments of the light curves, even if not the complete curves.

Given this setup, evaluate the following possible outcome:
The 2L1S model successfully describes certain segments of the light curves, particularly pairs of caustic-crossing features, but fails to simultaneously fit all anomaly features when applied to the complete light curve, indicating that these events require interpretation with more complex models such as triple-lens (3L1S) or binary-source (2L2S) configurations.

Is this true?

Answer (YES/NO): YES